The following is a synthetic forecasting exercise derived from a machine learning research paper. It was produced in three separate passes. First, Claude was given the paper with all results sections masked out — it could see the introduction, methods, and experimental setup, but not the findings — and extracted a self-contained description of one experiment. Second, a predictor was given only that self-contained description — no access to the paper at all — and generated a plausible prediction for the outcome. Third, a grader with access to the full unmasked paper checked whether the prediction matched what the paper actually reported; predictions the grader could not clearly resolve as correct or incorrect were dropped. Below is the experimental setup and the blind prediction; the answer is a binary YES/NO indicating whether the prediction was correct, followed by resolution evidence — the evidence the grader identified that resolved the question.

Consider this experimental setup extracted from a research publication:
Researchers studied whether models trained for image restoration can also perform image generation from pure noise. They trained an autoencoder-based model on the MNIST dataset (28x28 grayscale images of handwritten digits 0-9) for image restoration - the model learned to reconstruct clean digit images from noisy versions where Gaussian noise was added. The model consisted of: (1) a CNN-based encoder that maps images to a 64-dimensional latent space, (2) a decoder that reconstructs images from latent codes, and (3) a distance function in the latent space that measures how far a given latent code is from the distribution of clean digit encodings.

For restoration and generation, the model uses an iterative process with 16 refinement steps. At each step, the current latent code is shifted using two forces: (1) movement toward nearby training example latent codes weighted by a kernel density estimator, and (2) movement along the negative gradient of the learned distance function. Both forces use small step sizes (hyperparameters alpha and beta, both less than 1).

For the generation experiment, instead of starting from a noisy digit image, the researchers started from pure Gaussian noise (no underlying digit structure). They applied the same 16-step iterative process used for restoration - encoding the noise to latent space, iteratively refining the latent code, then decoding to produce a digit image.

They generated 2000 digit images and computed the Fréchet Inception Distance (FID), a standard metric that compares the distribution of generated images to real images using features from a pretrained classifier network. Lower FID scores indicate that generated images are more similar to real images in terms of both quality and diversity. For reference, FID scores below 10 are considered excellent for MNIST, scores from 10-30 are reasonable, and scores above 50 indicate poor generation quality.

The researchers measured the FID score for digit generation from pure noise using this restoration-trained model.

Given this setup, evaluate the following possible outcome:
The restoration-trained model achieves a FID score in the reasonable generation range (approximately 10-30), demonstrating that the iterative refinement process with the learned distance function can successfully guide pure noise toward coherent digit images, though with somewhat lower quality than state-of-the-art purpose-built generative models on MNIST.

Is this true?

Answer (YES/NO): YES